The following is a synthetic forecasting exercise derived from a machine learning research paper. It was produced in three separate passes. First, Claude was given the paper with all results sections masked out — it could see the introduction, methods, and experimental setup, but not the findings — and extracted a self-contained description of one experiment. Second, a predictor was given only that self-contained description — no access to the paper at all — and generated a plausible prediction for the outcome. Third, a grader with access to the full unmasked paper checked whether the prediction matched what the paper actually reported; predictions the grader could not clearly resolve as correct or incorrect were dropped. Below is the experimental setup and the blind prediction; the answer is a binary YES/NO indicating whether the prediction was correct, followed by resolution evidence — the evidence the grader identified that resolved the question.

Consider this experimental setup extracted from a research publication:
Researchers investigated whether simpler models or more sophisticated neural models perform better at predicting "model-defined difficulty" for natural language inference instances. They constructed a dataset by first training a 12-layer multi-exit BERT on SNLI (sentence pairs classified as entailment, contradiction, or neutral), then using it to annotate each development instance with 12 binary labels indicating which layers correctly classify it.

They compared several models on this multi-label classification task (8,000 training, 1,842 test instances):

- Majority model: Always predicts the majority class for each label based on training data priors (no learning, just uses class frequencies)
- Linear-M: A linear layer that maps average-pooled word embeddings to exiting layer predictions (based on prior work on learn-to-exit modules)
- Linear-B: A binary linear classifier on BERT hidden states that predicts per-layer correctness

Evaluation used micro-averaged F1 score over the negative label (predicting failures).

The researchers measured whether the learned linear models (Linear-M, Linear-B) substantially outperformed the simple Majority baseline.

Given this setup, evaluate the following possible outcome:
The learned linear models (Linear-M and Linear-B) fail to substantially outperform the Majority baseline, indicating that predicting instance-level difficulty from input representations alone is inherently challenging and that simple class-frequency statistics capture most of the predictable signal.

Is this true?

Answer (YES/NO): YES